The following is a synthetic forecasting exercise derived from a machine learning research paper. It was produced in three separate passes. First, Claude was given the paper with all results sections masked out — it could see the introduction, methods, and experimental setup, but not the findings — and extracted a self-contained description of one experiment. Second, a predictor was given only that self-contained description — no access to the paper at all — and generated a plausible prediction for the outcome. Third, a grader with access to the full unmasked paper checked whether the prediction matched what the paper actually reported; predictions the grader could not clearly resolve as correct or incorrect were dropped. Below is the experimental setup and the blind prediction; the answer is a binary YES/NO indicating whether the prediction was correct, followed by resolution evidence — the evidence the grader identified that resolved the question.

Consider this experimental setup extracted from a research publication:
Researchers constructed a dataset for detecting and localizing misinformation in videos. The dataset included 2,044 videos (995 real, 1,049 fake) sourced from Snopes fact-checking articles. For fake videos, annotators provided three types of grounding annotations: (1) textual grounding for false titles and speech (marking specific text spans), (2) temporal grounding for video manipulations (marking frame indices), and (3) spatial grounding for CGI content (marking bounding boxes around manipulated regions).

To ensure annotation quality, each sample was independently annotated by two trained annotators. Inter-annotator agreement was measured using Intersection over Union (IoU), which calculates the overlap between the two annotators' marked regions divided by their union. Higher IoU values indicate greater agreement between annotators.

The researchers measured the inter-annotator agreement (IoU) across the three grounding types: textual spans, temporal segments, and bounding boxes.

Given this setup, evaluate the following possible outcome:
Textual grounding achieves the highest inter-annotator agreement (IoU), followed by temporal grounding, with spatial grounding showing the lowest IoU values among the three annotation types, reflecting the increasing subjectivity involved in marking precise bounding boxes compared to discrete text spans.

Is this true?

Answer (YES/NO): NO